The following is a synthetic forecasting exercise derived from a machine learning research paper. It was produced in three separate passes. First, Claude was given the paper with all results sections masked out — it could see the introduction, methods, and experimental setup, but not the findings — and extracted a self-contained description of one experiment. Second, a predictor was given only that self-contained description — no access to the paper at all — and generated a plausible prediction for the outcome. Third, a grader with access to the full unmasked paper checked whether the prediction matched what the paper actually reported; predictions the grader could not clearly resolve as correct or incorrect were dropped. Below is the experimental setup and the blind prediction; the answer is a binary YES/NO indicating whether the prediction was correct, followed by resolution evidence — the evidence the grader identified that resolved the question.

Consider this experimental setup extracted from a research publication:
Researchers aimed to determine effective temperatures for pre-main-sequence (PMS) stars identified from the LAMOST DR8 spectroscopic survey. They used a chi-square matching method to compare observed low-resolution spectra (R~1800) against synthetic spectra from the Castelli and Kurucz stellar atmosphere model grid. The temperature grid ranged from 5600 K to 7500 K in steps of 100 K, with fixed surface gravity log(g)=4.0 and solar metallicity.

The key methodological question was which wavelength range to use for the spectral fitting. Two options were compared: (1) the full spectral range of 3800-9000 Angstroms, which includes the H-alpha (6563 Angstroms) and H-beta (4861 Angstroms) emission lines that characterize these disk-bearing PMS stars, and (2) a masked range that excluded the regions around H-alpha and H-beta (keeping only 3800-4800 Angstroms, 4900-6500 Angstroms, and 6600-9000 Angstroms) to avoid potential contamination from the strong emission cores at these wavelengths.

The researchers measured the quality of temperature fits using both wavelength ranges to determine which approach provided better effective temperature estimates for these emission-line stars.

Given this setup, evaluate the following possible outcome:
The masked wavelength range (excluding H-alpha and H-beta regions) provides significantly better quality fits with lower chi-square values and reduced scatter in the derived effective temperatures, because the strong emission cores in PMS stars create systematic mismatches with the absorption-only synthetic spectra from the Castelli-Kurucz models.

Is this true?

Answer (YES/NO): NO